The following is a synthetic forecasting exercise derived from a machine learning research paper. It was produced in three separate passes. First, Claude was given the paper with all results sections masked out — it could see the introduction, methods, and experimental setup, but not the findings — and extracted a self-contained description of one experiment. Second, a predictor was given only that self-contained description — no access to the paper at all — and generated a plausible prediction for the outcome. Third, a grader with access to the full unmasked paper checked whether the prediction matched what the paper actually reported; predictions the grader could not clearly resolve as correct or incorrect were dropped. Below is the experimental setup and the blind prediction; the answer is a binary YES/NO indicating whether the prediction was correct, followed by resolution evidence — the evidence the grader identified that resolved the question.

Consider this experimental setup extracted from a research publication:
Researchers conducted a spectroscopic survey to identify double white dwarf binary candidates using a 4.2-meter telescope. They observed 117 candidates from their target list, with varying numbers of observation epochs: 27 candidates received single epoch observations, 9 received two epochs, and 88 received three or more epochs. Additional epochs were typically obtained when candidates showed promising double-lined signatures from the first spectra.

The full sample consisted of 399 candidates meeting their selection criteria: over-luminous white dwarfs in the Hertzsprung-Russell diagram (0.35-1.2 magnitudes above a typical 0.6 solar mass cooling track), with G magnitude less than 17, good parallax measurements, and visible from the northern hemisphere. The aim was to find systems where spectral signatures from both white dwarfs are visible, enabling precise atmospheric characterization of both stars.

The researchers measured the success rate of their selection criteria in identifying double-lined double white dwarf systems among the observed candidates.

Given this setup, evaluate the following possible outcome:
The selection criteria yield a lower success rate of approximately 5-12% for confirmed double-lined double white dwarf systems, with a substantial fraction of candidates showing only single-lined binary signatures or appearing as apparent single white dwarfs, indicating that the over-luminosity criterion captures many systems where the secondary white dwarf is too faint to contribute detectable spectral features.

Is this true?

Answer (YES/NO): NO